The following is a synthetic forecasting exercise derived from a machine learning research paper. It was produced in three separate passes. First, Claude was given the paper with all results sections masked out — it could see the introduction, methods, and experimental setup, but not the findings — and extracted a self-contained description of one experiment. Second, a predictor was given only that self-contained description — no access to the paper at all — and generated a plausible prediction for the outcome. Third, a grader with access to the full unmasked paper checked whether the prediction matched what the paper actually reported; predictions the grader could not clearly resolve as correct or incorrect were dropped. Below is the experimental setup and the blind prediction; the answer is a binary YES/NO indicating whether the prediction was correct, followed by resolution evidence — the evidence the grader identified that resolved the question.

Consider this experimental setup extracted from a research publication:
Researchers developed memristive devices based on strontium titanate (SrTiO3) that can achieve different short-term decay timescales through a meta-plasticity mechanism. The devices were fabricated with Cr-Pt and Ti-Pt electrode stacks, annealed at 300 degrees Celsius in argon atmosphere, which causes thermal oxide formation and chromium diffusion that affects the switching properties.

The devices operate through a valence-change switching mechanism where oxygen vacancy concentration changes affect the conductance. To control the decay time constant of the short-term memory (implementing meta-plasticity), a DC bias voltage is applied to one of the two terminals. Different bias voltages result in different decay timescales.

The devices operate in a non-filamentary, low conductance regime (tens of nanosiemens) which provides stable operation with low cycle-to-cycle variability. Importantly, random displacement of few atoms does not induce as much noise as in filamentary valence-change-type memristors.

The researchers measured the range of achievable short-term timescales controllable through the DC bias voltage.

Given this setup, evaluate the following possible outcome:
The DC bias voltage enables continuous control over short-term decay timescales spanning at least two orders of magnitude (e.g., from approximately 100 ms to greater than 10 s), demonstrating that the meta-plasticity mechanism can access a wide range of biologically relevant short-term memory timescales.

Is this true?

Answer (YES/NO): YES